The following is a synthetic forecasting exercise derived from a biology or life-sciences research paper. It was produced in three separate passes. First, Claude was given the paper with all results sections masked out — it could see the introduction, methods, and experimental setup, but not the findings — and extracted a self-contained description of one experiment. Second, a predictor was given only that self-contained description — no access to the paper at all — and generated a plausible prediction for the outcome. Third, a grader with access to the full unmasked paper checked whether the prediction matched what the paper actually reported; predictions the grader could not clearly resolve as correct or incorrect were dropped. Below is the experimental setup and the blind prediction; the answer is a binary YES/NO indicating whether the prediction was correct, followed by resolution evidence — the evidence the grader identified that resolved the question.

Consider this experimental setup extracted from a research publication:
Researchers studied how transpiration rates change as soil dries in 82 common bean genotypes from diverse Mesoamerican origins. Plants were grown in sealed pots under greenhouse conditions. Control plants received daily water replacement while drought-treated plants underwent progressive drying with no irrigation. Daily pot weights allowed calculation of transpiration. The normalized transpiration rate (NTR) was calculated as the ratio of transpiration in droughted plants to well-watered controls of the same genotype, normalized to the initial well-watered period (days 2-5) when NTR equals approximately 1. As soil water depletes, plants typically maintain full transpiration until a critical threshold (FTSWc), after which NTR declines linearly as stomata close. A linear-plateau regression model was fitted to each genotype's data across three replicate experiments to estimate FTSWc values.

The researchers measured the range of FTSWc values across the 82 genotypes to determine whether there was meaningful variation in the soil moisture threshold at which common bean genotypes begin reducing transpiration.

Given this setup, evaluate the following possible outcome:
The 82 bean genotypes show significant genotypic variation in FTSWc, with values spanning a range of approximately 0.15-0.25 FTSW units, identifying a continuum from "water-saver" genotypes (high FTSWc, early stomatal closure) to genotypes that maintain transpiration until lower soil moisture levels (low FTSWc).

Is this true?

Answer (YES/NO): NO